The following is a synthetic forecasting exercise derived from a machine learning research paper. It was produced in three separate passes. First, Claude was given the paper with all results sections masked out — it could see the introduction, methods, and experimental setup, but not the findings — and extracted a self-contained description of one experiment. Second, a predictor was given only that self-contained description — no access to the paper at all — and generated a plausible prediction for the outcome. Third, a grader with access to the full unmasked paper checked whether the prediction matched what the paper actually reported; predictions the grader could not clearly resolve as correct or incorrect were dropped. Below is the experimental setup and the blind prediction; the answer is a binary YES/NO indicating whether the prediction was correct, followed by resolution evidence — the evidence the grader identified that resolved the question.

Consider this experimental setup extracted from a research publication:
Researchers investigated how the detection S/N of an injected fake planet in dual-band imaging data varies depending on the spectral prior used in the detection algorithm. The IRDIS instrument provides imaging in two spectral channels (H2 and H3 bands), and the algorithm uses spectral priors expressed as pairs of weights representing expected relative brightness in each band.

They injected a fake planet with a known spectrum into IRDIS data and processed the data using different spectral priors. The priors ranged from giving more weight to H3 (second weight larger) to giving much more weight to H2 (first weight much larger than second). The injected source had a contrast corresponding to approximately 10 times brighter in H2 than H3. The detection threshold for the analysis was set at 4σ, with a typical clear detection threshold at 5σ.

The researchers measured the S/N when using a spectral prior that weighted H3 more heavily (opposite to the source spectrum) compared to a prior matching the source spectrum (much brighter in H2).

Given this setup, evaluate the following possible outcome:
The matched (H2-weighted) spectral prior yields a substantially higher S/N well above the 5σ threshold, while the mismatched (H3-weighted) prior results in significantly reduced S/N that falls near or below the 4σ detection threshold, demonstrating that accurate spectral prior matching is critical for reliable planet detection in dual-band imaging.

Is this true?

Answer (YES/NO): YES